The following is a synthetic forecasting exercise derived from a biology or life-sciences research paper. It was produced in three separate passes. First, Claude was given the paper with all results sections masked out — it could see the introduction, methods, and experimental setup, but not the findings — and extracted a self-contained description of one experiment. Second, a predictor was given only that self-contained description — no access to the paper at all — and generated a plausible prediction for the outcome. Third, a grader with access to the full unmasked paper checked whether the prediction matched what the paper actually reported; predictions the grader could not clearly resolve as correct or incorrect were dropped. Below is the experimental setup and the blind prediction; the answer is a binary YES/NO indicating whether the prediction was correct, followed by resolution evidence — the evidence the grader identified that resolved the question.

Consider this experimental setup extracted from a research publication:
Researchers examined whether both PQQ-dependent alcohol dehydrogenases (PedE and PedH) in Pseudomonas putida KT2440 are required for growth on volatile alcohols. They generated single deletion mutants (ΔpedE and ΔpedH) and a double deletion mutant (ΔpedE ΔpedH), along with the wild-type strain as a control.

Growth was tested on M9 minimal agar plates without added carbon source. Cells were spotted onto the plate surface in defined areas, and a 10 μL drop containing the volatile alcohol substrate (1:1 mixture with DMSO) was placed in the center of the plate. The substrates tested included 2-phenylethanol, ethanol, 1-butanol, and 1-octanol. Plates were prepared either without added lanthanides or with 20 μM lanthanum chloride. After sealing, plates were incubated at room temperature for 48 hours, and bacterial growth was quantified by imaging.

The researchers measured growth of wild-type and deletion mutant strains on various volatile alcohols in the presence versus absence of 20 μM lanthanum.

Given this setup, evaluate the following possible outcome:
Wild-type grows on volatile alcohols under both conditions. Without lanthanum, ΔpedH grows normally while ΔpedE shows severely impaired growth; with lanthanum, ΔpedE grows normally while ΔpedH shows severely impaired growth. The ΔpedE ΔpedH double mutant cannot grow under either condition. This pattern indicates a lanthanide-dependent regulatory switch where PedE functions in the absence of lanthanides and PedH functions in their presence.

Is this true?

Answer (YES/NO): YES